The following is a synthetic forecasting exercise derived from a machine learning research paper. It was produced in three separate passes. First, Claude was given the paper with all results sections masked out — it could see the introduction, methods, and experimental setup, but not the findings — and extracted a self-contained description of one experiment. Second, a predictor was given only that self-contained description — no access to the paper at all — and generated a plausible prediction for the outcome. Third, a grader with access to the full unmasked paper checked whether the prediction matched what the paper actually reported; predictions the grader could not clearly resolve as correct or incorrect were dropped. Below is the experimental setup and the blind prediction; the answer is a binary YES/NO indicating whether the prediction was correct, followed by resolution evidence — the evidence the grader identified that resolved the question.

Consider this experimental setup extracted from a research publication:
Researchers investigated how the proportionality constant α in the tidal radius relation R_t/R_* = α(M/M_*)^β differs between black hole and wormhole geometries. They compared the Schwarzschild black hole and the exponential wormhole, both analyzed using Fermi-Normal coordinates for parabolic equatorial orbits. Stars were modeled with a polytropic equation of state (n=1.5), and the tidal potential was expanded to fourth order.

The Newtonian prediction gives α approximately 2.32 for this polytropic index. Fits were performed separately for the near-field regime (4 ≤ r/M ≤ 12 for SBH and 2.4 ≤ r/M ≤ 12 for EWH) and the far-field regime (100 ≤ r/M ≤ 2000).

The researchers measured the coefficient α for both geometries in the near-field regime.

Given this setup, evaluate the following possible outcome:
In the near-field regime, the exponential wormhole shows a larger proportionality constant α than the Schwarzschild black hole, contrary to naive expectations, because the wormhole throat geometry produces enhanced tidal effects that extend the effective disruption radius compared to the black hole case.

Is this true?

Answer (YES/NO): NO